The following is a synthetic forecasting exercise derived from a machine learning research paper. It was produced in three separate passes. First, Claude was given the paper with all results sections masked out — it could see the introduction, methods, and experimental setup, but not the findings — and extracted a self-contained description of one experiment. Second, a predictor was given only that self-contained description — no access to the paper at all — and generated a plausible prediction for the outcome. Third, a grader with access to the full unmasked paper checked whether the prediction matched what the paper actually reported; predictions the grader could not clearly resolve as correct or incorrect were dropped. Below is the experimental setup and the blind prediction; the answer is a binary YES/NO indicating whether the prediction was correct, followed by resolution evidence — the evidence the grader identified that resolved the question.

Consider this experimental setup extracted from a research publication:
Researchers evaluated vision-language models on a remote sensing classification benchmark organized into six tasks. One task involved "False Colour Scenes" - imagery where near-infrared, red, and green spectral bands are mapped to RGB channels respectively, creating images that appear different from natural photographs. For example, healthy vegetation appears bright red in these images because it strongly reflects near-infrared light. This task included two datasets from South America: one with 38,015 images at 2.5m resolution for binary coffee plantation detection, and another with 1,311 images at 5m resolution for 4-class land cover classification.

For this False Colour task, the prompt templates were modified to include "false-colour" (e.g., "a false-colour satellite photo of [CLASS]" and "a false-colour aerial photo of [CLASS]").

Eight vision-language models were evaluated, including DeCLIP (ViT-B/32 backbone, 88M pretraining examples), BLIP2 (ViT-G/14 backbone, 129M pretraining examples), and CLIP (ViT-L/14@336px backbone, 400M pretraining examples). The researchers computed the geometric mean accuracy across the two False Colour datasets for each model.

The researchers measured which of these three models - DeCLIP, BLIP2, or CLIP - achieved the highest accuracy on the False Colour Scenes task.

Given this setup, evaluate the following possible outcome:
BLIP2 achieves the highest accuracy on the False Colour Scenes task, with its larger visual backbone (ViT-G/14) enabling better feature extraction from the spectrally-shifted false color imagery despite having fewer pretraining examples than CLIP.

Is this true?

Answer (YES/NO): NO